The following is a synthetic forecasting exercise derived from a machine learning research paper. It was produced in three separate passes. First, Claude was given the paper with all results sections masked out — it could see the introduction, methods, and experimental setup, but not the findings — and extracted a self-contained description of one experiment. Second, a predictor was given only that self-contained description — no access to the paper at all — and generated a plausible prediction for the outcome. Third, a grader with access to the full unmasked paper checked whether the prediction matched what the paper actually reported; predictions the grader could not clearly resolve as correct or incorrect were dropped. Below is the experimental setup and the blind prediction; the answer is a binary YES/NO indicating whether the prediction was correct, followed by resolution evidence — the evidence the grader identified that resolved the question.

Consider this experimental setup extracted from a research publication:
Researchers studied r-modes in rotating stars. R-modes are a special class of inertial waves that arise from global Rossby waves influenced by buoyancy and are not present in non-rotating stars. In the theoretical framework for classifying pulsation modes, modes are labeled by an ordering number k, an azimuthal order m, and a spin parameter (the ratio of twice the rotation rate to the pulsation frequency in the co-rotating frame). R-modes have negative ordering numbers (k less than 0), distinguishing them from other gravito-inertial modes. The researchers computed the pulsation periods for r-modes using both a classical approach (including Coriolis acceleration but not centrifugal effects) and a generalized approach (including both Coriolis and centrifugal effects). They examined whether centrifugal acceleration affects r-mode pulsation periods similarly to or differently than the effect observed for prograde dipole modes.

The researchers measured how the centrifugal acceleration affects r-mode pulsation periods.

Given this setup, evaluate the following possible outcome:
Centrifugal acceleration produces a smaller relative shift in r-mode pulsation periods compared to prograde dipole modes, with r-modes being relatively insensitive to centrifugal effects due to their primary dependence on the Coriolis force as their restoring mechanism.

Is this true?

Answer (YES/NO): NO